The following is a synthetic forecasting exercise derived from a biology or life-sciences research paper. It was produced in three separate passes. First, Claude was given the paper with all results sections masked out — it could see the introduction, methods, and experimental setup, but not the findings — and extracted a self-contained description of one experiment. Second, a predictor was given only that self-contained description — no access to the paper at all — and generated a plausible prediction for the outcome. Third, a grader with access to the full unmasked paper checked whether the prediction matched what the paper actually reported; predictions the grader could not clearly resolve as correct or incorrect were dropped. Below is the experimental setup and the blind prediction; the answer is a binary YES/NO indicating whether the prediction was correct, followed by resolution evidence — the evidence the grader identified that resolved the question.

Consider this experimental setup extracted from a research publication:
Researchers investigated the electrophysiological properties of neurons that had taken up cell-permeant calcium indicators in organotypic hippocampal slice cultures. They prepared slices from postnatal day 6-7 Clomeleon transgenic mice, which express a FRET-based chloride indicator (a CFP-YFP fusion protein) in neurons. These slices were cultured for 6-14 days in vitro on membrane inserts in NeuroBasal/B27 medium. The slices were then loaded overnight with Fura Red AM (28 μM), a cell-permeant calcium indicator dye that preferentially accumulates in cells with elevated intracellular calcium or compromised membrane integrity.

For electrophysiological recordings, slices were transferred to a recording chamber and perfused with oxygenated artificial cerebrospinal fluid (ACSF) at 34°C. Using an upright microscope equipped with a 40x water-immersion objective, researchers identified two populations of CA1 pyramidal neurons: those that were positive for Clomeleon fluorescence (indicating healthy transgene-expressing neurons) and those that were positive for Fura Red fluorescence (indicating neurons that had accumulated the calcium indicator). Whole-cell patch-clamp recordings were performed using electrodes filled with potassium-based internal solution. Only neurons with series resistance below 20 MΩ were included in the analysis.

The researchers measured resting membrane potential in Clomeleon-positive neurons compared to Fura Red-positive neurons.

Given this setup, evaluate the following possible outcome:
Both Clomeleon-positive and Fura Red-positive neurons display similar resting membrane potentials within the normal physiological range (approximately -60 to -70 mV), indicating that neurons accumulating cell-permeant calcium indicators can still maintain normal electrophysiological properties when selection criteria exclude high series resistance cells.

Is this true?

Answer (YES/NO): NO